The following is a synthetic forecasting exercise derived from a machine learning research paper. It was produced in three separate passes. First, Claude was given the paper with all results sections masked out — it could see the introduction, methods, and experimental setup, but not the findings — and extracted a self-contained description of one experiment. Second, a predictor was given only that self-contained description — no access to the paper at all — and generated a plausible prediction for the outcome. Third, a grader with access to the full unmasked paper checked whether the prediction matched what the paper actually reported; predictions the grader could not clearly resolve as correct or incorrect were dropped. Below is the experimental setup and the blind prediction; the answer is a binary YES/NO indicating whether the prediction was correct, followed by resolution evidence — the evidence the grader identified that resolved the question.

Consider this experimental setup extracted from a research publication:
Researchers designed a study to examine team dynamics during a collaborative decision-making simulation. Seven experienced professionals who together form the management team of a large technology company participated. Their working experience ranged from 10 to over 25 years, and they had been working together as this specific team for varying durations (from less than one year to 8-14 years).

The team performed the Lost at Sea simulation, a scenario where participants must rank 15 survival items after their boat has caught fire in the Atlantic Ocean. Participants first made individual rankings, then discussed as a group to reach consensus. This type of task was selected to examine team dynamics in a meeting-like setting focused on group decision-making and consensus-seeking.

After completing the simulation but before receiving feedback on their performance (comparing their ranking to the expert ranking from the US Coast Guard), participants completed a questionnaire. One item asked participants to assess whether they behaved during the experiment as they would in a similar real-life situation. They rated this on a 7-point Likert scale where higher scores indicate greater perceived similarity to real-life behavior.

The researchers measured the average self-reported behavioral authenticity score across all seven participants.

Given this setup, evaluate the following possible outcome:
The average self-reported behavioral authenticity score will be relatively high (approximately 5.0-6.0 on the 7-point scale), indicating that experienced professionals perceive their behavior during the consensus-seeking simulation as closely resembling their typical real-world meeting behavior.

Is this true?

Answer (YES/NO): NO